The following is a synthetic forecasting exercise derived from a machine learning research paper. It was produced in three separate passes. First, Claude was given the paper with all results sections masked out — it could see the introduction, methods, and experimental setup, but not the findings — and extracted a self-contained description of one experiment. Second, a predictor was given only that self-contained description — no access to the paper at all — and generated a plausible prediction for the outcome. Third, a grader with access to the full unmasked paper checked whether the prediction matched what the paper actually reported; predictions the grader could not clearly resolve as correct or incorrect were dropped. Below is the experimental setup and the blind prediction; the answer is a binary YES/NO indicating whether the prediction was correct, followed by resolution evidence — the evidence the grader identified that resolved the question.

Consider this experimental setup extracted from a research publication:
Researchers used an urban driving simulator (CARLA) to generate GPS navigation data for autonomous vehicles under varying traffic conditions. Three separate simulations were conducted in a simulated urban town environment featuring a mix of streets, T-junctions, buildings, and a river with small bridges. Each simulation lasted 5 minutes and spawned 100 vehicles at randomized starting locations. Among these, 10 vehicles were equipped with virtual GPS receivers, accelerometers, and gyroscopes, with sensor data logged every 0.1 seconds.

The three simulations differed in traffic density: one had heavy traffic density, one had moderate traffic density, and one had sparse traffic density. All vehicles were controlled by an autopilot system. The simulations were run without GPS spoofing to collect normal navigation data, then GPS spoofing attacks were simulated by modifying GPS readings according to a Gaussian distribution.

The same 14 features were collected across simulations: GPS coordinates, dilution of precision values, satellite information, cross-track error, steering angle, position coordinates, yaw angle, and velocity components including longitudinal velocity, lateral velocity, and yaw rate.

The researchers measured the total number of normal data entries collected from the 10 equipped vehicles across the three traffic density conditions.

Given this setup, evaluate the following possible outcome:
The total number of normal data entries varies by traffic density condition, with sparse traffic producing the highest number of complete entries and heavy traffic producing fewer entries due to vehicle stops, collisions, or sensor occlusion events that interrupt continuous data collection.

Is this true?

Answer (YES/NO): NO